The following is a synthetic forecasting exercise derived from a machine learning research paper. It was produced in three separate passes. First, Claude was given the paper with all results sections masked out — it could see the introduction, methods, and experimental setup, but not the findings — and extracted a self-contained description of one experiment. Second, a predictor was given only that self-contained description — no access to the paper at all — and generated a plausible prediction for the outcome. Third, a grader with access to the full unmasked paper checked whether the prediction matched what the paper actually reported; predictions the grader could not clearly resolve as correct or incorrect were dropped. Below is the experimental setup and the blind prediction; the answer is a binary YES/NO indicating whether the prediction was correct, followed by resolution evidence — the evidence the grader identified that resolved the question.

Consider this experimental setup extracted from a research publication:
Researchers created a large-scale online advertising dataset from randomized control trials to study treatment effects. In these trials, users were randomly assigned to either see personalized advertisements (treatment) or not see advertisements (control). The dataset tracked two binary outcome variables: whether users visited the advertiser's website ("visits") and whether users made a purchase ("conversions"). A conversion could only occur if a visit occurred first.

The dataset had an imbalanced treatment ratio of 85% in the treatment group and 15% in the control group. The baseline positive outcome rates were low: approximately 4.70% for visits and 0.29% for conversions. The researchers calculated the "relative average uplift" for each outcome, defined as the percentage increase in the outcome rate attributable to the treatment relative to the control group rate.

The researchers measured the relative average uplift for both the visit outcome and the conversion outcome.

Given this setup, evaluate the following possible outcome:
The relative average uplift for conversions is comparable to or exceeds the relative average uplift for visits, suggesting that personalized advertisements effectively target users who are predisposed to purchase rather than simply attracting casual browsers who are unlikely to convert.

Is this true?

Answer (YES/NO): NO